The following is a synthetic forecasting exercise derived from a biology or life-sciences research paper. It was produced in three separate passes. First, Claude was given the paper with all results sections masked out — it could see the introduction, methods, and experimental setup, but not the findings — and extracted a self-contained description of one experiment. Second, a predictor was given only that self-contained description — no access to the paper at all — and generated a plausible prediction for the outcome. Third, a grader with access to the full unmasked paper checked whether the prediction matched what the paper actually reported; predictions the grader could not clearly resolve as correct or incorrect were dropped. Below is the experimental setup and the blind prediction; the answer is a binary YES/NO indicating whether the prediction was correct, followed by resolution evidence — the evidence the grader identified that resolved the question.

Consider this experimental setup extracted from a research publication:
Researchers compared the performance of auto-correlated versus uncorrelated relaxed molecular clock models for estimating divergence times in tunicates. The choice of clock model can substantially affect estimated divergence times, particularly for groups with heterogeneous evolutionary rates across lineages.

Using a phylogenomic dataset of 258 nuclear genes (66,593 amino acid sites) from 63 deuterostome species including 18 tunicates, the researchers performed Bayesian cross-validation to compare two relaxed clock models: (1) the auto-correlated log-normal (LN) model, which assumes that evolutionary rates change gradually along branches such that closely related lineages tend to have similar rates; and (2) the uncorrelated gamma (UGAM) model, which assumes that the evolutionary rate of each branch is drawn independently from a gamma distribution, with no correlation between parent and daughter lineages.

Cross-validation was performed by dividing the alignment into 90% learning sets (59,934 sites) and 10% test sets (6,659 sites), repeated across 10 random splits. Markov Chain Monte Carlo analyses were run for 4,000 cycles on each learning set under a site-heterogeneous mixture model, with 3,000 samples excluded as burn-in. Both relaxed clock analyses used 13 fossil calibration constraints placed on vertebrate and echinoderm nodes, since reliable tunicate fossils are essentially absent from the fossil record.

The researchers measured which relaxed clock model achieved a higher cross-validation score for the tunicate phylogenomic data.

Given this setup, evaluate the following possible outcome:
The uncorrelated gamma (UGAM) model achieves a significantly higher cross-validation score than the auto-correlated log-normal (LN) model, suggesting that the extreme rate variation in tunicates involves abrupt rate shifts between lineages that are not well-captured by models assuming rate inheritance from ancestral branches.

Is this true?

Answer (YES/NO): NO